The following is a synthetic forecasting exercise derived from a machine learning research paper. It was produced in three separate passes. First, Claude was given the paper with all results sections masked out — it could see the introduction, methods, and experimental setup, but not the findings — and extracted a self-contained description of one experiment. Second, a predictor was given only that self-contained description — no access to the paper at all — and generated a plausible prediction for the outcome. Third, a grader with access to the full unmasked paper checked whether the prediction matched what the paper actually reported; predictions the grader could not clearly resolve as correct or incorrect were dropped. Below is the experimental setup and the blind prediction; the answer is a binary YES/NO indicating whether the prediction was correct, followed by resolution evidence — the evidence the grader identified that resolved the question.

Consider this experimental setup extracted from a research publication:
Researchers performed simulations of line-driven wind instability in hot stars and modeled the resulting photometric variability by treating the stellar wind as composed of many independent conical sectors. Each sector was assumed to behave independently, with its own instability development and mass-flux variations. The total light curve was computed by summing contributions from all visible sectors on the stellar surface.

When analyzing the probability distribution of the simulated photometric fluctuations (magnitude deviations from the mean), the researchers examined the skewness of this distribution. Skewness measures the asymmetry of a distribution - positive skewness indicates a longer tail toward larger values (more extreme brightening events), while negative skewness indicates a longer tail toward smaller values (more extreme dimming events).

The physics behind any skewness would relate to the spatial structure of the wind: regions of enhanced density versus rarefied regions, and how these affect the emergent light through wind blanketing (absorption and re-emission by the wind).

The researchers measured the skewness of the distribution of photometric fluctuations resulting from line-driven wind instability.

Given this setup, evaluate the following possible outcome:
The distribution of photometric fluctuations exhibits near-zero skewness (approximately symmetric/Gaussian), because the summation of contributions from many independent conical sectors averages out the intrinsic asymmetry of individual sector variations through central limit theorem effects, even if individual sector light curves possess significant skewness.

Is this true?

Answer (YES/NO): NO